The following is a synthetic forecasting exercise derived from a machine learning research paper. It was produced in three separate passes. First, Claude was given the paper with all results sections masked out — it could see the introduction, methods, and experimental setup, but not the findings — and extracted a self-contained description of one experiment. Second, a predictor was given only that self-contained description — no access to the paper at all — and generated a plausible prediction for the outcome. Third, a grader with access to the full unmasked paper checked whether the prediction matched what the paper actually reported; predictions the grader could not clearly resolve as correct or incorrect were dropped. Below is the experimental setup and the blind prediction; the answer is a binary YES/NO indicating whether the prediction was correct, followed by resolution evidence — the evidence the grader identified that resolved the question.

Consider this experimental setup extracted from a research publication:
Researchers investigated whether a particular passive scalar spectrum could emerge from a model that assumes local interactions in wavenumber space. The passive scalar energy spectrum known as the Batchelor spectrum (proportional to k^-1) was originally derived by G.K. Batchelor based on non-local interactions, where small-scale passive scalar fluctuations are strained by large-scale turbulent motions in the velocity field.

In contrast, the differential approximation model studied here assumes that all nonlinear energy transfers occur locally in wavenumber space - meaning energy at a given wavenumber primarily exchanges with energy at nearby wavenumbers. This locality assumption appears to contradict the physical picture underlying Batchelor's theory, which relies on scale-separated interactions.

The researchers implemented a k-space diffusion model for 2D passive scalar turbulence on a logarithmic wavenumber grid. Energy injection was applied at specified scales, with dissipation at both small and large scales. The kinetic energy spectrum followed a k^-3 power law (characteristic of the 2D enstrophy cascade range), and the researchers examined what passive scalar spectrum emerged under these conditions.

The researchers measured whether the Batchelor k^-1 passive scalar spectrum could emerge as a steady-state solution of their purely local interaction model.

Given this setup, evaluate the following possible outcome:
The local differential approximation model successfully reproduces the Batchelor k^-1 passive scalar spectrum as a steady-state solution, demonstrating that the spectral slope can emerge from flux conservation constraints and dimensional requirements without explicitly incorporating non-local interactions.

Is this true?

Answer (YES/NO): YES